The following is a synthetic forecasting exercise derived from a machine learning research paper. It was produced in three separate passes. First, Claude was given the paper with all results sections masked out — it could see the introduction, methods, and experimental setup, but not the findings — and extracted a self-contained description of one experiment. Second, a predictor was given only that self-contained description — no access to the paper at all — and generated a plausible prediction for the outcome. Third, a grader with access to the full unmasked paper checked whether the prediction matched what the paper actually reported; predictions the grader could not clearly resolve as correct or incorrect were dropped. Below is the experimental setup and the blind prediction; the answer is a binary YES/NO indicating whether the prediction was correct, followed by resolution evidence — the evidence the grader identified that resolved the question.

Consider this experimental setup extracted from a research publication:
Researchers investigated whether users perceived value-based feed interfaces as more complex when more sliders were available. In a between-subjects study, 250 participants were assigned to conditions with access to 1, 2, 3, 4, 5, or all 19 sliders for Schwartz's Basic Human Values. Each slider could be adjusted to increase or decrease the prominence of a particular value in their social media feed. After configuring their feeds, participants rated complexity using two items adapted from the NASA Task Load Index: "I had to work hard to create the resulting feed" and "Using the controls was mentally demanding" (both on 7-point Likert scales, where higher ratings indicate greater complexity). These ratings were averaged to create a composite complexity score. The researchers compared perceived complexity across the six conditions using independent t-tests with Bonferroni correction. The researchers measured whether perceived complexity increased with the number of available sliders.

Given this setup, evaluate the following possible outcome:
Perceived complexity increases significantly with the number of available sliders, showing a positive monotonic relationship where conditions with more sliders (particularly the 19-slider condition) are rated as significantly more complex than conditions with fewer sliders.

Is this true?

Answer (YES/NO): NO